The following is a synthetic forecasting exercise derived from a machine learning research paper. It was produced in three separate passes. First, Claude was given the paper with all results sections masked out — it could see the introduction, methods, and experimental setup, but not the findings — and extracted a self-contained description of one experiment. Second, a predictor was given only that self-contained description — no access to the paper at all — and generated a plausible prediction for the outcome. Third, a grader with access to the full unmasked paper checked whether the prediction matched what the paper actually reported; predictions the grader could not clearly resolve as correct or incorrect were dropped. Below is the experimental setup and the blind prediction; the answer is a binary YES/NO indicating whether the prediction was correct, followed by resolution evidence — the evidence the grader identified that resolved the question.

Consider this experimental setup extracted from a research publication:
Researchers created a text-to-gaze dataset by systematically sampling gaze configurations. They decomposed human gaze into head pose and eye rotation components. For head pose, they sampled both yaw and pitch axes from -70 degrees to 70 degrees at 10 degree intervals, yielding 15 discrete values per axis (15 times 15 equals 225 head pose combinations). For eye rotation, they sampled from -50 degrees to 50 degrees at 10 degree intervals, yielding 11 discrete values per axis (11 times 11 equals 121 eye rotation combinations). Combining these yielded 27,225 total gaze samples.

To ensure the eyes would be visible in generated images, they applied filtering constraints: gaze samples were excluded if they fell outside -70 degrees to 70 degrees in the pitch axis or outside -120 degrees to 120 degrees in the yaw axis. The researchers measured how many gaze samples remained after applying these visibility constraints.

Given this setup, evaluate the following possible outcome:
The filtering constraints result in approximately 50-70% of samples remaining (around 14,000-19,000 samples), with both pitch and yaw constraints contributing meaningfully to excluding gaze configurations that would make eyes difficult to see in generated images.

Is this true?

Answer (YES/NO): NO